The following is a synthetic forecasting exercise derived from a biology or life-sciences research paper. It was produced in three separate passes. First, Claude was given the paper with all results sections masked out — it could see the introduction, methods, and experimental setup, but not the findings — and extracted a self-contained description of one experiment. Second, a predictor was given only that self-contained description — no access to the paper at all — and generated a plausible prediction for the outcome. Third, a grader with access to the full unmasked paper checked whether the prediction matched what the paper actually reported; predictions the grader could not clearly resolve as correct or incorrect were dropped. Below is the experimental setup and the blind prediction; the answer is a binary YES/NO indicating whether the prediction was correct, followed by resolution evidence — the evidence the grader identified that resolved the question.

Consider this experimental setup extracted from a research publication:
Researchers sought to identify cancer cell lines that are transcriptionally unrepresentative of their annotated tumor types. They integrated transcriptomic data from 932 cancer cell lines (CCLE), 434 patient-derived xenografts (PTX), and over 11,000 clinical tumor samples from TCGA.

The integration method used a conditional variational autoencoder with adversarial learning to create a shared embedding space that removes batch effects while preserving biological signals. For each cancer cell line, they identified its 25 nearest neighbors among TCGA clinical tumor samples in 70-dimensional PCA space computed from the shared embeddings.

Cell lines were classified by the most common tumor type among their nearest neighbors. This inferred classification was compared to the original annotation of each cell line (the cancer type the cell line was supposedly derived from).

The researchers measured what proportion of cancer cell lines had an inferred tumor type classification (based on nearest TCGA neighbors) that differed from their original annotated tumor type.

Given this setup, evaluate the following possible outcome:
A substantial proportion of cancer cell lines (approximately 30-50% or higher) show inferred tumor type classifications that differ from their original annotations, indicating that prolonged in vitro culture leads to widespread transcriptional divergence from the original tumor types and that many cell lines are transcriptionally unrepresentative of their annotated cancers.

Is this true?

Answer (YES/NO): YES